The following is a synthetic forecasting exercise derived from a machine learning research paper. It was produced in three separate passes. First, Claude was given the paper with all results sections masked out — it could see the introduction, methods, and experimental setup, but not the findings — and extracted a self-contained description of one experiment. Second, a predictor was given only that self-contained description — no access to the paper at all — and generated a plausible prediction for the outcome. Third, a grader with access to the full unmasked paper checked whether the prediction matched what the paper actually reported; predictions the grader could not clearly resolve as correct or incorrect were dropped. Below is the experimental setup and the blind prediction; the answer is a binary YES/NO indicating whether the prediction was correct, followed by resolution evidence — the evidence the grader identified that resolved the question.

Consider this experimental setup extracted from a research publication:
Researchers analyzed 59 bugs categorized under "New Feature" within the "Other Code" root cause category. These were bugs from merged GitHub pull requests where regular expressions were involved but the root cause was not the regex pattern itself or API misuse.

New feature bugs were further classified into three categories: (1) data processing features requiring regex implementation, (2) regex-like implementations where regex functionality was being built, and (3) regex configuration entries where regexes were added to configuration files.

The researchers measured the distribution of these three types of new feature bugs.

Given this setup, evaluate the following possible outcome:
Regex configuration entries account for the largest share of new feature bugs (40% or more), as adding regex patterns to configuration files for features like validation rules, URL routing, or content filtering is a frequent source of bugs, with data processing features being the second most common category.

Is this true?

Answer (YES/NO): NO